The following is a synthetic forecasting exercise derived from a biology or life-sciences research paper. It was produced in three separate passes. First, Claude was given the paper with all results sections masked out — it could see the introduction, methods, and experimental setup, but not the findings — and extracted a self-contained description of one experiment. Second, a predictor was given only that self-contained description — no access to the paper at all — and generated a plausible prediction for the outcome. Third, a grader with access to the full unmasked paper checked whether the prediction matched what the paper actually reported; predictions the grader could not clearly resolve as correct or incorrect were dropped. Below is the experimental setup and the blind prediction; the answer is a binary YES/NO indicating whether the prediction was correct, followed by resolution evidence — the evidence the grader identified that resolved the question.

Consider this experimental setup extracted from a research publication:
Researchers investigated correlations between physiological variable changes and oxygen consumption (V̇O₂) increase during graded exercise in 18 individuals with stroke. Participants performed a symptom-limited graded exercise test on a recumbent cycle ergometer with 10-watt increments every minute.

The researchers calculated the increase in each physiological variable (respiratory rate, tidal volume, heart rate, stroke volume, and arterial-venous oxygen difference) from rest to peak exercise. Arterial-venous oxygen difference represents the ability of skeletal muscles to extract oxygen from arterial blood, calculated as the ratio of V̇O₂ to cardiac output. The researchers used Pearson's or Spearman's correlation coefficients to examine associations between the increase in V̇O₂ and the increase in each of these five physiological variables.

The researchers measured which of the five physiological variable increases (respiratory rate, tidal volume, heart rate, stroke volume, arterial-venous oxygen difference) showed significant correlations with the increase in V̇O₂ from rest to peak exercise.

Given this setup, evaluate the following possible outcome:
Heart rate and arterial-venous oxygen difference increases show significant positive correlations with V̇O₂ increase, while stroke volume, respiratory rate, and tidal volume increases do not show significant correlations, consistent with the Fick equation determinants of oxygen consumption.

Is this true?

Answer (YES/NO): NO